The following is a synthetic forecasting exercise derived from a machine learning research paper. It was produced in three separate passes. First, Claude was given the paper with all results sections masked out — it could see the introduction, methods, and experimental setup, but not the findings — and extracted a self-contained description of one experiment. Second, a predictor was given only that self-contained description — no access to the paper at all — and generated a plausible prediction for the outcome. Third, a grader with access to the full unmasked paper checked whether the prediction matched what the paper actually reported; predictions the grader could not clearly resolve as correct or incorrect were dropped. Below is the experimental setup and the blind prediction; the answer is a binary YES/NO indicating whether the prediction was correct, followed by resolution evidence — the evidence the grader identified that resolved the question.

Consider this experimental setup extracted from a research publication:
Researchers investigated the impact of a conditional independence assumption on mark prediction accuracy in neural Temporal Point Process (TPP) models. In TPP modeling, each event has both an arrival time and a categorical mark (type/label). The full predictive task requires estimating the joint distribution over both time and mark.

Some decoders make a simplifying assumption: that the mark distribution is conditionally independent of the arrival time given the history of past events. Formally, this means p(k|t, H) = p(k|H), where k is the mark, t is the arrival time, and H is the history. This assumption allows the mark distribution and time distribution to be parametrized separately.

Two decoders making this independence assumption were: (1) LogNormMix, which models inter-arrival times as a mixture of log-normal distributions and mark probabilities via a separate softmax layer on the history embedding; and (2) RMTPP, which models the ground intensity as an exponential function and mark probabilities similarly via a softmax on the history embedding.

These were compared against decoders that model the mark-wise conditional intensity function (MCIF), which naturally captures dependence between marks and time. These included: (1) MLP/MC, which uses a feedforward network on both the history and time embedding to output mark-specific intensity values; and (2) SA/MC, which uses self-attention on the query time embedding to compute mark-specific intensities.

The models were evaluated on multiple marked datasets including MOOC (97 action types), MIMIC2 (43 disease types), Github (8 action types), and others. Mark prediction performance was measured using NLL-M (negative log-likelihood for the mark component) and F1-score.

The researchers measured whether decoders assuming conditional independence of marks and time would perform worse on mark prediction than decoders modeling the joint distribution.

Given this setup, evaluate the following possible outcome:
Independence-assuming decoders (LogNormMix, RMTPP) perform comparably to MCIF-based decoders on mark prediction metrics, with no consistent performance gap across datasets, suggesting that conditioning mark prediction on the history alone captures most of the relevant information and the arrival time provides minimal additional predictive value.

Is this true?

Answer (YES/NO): NO